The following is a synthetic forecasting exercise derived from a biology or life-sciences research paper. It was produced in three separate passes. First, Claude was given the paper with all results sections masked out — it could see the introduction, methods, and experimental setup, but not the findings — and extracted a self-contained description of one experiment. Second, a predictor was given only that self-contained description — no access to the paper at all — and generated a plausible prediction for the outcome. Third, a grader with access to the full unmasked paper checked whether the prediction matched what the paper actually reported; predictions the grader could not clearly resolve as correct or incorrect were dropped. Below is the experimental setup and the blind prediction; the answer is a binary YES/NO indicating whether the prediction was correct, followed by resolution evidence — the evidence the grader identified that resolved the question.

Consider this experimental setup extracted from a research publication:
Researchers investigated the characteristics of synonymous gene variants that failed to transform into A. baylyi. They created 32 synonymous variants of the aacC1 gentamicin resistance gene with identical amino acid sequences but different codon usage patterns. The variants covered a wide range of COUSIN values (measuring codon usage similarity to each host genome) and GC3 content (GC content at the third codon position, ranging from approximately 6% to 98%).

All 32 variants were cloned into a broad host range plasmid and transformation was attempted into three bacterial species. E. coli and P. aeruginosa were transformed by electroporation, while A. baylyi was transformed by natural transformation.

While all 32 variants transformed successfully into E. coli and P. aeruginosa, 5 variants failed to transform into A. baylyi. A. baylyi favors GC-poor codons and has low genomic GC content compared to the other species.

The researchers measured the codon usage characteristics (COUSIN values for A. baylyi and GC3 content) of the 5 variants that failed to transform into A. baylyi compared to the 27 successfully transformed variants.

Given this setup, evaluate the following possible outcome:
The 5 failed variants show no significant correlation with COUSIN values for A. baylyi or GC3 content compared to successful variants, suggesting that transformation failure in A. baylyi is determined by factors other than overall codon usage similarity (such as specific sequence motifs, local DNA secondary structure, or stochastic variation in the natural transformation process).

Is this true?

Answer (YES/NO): NO